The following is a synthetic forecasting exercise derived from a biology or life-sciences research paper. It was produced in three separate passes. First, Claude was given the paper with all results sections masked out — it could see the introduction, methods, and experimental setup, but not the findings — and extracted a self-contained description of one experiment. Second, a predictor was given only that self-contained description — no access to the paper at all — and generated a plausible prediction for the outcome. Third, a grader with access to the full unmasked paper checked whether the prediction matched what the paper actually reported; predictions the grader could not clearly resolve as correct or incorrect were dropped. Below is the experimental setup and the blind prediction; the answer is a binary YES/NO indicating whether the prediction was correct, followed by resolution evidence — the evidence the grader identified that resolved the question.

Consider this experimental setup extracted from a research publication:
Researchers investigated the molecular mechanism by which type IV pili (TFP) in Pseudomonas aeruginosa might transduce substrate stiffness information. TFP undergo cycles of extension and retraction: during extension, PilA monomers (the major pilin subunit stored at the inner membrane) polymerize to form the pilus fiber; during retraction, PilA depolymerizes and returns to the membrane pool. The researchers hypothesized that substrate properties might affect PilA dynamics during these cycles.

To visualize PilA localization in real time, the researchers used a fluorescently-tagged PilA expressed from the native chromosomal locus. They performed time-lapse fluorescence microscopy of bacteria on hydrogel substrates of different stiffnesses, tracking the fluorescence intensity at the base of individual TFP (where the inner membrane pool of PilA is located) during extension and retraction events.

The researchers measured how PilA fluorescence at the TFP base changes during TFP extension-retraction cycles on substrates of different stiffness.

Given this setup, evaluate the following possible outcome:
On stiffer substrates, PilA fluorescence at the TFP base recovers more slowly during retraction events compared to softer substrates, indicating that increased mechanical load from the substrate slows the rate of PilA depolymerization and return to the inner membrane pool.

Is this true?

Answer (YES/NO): NO